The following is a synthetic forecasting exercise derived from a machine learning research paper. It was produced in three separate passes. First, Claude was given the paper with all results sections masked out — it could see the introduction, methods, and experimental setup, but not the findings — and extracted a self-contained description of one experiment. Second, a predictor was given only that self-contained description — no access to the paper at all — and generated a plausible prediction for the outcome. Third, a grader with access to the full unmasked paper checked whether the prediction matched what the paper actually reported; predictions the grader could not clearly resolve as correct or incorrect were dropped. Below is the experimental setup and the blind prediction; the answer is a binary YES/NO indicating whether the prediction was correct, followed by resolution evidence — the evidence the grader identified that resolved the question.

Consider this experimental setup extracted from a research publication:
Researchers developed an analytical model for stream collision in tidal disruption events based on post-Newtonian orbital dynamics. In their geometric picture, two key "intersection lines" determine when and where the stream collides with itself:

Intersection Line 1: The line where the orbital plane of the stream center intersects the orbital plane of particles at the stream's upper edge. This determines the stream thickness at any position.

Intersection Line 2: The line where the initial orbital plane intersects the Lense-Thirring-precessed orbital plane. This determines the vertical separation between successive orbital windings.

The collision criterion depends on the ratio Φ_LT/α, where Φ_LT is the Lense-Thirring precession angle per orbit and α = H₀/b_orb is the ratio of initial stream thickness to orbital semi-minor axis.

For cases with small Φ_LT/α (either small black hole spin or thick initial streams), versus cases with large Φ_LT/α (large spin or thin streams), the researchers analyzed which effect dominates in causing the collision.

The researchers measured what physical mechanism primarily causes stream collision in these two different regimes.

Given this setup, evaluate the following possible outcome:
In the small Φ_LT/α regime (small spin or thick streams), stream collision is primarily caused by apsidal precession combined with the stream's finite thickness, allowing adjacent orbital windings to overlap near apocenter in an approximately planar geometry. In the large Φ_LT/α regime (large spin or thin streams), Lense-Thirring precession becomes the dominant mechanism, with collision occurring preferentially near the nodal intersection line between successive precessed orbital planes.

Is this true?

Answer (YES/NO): NO